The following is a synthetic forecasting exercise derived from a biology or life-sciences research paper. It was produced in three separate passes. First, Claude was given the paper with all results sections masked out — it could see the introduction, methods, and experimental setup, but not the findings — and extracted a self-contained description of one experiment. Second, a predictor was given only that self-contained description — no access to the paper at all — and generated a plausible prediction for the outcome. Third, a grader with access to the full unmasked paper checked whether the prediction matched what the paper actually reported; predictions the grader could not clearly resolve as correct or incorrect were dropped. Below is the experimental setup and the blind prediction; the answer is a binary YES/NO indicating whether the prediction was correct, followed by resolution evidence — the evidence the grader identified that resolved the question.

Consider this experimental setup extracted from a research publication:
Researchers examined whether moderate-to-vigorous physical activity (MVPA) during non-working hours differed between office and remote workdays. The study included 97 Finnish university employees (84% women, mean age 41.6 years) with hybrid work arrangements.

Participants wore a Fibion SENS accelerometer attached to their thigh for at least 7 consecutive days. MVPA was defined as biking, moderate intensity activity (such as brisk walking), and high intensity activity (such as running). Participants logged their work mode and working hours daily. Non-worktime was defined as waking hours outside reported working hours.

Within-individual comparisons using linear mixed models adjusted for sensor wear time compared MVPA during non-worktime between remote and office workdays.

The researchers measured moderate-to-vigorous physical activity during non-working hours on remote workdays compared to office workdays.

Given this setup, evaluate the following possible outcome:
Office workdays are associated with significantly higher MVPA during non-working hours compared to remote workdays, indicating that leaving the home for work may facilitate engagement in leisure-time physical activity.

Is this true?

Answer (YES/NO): YES